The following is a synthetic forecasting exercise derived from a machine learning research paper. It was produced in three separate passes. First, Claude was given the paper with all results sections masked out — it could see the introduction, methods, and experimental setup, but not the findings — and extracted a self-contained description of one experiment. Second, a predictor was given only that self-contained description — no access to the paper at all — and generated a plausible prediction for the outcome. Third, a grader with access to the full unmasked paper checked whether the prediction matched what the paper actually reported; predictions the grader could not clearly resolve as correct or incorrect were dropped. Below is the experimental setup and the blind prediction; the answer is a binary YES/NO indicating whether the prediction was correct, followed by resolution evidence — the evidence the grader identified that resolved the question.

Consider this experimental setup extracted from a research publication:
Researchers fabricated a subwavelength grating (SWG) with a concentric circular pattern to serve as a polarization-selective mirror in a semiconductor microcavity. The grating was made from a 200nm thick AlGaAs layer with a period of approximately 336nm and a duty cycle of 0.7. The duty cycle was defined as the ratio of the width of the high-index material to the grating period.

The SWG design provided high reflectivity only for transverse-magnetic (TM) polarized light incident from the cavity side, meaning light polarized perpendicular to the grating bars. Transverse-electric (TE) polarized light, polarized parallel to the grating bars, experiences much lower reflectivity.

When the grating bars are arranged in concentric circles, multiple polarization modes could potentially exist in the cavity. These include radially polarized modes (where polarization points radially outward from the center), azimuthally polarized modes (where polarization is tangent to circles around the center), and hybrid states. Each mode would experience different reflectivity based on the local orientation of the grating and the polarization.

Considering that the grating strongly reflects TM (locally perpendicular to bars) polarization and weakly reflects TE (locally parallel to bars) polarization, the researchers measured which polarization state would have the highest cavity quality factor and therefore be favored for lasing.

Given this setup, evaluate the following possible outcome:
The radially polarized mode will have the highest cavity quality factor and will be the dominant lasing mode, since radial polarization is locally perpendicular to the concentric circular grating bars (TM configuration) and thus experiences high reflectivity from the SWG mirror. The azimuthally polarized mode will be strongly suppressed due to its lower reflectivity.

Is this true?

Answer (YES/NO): YES